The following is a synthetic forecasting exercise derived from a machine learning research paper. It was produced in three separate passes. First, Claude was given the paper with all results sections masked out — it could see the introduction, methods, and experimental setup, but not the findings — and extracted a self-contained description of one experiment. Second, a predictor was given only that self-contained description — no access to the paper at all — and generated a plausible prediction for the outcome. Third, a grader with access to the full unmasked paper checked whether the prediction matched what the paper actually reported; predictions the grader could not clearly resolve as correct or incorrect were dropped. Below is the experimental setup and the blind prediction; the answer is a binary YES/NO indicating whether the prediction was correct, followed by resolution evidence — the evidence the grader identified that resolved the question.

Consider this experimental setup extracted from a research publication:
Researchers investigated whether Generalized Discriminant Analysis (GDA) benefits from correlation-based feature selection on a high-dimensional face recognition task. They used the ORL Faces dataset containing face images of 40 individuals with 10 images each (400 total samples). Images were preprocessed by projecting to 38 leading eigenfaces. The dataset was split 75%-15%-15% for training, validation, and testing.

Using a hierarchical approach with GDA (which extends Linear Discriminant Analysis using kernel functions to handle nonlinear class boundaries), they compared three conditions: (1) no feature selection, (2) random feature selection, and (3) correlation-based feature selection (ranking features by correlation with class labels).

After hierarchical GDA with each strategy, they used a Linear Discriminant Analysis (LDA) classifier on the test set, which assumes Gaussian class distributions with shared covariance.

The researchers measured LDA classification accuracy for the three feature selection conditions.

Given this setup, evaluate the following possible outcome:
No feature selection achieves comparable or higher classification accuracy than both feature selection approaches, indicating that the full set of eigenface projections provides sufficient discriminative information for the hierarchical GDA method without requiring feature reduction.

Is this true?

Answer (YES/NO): NO